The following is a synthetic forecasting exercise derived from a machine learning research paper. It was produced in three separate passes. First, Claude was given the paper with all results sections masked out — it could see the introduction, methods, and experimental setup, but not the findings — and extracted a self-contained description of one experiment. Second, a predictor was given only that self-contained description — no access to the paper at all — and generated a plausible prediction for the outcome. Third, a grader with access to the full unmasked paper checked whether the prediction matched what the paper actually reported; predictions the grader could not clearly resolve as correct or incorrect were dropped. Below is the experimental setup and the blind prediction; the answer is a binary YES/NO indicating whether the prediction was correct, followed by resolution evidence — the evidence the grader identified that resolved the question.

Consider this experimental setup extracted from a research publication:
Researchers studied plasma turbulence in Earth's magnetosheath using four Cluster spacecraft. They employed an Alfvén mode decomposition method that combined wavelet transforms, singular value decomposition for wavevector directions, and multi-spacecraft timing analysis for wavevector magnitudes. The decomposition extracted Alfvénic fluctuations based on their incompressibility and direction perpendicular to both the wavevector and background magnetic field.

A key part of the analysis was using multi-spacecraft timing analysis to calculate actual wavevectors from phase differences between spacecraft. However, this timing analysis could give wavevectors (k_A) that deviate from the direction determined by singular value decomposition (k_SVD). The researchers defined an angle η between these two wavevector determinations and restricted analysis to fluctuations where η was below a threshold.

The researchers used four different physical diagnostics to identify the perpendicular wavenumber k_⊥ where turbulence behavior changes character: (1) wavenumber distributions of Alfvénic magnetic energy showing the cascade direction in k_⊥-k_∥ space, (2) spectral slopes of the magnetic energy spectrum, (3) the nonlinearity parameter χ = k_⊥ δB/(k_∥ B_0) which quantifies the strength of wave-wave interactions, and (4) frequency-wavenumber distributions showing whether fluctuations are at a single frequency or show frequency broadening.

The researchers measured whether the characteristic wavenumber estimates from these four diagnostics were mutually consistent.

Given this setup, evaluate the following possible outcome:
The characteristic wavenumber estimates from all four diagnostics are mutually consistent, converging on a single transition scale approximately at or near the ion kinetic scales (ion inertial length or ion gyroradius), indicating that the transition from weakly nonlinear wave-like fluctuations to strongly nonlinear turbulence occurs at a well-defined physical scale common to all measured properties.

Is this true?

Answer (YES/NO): NO